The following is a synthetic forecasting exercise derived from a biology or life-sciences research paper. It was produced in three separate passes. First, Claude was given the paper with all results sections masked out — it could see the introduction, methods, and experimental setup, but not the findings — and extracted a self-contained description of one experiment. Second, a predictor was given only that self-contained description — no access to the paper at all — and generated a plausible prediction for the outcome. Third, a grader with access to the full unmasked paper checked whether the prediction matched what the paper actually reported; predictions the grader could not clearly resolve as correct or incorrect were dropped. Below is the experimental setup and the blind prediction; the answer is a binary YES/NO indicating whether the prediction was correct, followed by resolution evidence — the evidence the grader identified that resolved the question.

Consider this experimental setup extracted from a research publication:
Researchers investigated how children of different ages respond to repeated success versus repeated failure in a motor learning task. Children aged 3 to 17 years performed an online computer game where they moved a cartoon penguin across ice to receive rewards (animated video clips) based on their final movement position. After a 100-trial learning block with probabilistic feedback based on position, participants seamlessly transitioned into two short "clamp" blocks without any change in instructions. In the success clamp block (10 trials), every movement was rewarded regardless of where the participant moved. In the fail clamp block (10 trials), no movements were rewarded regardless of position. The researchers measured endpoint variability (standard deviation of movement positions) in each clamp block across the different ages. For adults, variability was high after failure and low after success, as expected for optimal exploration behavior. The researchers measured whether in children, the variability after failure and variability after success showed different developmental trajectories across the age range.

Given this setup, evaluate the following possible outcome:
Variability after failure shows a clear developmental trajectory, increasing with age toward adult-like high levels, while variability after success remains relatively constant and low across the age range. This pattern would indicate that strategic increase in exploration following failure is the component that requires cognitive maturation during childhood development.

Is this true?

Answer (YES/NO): YES